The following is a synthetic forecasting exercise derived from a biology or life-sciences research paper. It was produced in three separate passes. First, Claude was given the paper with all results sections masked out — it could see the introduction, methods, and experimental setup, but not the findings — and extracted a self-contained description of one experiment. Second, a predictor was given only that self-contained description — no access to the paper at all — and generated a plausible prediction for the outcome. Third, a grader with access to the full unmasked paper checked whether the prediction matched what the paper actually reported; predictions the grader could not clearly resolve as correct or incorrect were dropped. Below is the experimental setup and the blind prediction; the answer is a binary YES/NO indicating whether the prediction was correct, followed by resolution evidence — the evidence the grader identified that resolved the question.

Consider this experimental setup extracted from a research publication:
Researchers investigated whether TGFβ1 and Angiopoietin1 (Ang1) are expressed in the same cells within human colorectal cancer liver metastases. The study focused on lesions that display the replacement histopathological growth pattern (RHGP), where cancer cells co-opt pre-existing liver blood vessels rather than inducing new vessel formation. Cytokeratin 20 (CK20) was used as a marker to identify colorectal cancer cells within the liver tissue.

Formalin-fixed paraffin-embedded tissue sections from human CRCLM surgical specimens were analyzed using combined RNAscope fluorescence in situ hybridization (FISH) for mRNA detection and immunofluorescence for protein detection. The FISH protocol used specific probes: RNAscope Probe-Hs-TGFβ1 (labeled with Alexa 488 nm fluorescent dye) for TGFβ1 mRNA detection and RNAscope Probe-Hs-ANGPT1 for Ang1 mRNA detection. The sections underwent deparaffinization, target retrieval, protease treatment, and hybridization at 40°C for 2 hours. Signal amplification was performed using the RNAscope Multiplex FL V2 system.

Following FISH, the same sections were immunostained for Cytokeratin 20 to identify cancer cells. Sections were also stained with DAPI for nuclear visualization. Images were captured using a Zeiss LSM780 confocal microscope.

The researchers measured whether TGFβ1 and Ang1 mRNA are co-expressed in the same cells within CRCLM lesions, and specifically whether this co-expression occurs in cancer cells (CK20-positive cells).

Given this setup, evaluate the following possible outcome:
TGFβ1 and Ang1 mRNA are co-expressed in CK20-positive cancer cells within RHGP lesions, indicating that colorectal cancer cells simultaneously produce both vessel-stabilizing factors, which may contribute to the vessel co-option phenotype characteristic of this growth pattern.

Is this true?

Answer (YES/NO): NO